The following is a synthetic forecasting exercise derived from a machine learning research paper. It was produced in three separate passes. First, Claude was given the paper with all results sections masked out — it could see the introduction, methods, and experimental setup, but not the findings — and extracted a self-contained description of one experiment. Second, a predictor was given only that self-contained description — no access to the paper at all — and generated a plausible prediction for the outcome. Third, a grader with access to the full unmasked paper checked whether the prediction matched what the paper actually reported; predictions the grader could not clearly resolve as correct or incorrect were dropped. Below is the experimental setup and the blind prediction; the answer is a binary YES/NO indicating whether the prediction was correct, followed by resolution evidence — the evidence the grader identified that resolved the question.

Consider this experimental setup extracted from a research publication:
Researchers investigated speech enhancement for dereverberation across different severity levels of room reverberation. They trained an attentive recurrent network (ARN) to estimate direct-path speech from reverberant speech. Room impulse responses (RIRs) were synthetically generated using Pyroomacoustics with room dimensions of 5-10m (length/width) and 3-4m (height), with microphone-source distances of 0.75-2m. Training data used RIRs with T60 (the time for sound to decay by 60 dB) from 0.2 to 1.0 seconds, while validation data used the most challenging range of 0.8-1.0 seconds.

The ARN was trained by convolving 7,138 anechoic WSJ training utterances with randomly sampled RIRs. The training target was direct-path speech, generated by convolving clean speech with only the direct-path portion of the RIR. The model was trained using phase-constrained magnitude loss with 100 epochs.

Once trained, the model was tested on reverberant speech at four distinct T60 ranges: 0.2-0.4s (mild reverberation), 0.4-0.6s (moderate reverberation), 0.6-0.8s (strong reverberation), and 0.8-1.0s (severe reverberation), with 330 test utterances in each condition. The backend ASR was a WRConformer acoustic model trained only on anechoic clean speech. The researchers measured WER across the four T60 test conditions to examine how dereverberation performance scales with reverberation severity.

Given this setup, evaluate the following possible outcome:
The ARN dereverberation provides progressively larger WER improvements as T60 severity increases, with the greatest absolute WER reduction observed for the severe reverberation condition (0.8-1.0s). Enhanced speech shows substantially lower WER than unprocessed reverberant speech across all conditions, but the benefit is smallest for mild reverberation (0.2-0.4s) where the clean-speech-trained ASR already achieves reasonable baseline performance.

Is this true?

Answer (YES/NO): YES